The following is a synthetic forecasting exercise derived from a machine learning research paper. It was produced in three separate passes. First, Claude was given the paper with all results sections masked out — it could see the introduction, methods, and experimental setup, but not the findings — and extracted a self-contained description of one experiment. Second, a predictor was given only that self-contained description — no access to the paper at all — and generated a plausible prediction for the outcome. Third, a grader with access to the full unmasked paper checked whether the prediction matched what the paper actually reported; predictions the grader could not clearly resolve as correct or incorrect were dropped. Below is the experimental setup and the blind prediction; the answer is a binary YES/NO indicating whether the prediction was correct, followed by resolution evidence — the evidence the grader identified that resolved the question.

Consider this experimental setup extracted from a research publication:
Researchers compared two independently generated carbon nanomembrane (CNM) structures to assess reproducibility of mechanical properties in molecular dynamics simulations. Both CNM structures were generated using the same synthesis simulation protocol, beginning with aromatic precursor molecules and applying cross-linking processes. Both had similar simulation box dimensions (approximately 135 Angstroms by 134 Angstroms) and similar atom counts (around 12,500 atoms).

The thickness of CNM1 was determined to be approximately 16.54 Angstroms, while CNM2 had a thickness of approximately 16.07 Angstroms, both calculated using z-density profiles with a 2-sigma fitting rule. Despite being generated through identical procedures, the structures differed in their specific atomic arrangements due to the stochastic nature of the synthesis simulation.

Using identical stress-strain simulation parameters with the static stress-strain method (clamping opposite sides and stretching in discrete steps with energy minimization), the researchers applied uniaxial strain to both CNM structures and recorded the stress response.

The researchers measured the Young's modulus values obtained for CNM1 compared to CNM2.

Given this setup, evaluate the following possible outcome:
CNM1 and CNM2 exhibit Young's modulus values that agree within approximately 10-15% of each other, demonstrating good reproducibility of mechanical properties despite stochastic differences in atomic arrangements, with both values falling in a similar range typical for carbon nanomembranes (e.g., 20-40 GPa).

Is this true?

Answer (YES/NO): YES